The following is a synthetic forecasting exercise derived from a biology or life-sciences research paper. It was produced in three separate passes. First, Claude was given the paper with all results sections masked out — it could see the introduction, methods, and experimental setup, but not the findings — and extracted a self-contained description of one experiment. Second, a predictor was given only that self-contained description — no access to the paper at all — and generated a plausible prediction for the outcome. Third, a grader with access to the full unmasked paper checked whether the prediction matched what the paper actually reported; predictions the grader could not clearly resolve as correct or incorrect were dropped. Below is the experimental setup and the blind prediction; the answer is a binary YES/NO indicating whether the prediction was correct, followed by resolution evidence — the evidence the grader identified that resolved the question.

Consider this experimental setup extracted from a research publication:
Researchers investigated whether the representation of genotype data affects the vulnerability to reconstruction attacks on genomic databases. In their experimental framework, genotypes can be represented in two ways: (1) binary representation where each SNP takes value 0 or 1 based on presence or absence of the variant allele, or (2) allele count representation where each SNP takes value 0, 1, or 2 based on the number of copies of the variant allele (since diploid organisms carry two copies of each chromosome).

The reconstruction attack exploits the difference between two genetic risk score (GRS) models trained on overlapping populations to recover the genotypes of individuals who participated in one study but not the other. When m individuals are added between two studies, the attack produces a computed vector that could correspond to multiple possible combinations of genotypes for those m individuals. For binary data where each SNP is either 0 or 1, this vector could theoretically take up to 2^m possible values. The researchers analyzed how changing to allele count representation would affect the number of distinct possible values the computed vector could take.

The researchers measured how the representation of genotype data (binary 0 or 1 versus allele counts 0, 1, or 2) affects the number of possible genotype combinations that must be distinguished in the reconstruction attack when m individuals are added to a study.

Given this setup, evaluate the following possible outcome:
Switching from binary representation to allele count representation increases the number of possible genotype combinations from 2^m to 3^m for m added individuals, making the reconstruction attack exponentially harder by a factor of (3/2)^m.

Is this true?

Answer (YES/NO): YES